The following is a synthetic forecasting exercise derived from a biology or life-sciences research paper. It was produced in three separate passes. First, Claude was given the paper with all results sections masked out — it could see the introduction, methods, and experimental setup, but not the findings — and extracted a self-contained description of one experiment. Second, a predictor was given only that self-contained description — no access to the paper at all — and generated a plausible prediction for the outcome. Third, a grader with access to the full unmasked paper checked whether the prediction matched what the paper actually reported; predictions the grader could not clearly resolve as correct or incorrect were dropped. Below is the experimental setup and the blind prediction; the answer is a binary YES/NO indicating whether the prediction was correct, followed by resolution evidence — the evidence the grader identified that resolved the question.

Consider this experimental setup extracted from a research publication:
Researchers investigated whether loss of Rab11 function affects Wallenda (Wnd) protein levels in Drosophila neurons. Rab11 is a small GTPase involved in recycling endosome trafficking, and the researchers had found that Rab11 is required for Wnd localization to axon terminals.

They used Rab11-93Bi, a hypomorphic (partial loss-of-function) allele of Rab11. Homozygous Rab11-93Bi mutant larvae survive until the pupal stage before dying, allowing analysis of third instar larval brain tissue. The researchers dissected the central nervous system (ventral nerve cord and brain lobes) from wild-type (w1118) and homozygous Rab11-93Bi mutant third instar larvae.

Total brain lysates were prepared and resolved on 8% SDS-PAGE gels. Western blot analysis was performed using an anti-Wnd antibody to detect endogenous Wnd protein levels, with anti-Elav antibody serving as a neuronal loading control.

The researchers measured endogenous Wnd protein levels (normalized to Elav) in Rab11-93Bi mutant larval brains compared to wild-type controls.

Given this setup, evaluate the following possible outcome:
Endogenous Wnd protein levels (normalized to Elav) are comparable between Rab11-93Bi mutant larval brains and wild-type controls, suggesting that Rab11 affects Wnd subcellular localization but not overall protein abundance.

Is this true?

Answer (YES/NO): NO